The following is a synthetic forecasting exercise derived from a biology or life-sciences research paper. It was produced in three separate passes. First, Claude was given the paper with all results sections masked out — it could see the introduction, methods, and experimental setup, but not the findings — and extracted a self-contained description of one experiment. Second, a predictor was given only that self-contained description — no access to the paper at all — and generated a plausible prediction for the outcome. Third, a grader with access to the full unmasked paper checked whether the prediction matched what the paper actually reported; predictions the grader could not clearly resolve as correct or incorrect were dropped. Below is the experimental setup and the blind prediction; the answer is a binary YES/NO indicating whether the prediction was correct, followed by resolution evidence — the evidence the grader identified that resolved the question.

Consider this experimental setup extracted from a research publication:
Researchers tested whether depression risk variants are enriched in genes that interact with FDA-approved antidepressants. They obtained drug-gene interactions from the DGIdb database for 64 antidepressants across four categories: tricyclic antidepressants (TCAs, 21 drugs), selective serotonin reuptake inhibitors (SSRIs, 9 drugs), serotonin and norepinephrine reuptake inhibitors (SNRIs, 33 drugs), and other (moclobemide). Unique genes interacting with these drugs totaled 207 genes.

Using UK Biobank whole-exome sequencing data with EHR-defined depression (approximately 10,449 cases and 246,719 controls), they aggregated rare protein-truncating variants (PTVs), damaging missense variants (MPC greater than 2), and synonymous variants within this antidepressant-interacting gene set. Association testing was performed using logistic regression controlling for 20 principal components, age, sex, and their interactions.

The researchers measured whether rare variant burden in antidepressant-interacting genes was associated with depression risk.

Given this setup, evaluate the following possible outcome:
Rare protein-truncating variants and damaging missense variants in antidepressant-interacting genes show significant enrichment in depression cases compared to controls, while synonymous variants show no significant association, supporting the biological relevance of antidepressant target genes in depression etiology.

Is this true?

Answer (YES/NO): NO